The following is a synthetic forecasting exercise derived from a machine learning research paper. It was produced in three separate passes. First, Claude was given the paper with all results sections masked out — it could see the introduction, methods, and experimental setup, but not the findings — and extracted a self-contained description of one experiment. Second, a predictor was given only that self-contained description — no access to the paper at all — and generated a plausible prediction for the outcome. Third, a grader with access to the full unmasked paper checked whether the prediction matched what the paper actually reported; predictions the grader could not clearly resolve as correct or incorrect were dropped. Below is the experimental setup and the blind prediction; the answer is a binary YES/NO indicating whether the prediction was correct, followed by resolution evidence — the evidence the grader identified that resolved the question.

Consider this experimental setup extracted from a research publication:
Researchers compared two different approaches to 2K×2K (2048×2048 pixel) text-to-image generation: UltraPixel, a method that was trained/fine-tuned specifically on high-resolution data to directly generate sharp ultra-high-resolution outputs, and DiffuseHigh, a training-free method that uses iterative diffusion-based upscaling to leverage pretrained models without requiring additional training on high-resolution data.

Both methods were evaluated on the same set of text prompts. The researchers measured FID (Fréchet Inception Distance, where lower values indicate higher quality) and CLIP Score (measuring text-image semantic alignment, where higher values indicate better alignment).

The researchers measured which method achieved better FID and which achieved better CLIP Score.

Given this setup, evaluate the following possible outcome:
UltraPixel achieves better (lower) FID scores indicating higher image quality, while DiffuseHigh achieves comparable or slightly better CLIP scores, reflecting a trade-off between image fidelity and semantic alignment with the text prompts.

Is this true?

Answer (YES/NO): NO